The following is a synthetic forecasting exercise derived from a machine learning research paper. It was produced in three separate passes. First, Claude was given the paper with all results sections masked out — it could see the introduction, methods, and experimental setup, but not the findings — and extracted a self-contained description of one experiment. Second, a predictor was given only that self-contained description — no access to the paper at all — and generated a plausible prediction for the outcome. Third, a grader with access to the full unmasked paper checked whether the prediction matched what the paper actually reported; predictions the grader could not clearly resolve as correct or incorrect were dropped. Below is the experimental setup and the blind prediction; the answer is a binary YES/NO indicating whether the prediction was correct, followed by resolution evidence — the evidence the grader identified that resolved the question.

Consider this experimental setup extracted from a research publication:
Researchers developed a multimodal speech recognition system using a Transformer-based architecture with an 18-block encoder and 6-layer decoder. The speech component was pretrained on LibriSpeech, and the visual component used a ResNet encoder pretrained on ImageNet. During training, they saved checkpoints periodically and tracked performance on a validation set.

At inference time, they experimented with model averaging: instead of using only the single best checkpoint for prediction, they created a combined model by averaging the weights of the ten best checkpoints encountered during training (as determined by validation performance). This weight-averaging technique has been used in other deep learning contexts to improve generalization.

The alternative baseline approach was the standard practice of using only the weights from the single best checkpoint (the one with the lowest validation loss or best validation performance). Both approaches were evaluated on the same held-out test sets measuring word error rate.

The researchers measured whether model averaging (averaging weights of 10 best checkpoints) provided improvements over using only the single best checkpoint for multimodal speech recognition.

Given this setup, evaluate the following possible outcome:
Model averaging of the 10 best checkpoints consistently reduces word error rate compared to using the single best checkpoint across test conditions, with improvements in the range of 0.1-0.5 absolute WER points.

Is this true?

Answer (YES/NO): NO